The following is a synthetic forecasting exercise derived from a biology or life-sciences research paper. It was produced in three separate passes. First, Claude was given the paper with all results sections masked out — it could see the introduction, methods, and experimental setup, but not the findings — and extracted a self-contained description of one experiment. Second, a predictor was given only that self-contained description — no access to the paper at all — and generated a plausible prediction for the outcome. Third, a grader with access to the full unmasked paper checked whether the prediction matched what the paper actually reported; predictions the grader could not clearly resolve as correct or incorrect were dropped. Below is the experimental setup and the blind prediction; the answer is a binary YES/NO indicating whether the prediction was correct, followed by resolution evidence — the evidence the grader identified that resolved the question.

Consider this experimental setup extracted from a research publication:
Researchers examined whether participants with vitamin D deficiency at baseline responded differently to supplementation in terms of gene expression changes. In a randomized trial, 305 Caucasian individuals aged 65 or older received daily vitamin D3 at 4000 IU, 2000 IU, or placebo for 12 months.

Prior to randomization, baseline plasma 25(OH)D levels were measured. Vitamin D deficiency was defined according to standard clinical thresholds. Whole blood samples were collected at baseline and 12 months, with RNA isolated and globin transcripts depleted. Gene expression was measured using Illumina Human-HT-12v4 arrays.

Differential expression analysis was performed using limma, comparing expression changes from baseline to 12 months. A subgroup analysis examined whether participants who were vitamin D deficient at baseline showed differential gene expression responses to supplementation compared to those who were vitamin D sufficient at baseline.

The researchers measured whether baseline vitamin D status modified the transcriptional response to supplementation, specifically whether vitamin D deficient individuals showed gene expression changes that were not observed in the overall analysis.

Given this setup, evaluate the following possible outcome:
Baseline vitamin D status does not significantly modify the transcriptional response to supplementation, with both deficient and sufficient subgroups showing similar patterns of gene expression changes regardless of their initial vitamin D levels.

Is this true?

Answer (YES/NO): YES